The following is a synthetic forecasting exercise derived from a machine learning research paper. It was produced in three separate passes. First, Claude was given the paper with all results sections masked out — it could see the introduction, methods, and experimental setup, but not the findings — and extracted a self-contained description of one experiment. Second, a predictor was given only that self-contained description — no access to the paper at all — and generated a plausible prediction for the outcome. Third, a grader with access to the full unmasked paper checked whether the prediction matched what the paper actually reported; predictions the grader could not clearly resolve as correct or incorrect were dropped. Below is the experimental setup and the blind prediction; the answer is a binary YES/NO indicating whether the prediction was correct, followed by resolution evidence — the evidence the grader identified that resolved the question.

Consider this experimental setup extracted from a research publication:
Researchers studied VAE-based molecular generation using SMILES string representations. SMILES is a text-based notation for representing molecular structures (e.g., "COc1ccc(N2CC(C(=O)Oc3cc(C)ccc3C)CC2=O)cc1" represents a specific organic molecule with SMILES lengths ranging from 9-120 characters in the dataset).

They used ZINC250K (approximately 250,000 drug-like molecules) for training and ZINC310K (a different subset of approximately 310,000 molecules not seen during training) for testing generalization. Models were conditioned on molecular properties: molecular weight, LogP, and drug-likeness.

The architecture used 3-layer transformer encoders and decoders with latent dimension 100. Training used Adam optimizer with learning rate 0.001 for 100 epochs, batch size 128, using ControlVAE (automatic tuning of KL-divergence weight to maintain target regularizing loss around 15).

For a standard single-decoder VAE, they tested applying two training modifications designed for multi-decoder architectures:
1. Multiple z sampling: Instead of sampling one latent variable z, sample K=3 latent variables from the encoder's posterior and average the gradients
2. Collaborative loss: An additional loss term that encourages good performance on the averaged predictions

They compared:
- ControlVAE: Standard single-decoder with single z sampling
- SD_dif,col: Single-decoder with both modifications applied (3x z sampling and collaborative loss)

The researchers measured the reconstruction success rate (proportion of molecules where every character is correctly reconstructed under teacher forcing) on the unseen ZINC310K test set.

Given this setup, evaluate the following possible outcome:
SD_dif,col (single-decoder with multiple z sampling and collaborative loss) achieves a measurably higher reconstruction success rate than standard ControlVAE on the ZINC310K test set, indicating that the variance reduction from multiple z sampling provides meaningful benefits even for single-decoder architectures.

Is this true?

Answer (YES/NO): NO